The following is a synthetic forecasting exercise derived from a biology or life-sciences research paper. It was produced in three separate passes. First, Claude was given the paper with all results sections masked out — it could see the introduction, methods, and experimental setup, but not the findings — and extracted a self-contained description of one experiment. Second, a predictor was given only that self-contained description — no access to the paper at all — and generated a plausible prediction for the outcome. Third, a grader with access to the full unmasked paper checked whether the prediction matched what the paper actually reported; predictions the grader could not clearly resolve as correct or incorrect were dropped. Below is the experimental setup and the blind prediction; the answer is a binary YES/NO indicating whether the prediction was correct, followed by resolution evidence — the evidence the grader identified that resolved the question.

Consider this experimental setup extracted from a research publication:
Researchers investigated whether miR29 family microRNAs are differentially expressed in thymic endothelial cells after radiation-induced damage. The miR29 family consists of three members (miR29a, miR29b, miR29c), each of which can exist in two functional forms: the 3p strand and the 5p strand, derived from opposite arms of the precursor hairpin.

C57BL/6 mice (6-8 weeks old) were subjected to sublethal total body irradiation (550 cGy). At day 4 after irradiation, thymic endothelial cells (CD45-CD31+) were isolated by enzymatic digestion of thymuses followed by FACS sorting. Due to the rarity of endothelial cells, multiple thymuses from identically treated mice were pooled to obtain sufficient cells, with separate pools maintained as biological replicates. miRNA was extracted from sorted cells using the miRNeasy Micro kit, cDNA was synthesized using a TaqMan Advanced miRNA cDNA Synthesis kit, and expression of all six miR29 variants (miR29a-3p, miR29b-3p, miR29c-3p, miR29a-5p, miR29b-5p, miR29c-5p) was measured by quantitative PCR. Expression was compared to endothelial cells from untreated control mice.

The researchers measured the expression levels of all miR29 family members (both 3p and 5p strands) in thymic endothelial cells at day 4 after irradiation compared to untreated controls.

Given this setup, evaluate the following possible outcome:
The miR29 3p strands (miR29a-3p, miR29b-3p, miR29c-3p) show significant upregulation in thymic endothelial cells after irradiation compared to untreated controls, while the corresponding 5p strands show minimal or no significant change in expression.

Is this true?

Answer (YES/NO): NO